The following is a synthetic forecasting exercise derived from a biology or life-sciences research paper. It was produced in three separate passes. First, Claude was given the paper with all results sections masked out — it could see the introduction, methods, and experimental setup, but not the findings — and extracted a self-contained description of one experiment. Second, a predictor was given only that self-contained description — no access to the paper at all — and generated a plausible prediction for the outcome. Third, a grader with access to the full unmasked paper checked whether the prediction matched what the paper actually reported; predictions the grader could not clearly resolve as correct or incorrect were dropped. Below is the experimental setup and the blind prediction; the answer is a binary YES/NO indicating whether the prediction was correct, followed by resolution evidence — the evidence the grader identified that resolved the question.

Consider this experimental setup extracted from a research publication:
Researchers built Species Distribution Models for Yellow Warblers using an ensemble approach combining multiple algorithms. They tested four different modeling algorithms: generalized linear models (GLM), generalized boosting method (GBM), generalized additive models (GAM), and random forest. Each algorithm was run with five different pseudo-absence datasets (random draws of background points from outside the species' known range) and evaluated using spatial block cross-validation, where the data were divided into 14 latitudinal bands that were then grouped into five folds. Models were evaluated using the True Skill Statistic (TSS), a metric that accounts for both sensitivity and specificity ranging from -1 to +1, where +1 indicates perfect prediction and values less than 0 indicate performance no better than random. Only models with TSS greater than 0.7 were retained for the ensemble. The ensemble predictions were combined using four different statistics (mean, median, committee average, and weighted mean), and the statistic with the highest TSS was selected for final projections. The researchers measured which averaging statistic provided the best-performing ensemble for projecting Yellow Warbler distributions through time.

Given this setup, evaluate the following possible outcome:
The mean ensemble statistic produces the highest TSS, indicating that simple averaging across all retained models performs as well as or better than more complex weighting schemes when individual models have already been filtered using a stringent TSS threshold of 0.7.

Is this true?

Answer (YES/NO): YES